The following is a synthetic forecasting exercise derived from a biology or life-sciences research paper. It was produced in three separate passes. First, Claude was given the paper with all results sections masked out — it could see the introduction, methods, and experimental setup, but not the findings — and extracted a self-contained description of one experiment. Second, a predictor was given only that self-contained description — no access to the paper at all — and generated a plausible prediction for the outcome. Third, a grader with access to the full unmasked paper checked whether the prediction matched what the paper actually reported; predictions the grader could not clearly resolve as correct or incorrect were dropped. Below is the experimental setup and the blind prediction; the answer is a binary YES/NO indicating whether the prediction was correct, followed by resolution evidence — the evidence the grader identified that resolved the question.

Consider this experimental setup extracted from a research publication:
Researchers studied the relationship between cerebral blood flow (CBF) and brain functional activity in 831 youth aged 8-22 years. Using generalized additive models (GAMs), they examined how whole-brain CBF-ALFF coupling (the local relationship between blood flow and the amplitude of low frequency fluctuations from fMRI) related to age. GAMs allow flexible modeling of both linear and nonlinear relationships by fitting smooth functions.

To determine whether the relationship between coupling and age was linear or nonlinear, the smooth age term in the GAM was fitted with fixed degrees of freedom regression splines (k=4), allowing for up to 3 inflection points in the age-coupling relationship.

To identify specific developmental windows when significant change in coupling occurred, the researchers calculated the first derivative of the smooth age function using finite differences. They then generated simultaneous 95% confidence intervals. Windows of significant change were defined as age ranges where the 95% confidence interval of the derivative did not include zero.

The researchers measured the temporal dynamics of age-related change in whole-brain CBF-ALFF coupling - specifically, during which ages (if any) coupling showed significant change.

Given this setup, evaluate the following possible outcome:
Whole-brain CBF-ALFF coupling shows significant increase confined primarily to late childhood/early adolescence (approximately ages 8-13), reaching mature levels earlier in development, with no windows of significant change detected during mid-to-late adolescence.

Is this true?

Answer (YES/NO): NO